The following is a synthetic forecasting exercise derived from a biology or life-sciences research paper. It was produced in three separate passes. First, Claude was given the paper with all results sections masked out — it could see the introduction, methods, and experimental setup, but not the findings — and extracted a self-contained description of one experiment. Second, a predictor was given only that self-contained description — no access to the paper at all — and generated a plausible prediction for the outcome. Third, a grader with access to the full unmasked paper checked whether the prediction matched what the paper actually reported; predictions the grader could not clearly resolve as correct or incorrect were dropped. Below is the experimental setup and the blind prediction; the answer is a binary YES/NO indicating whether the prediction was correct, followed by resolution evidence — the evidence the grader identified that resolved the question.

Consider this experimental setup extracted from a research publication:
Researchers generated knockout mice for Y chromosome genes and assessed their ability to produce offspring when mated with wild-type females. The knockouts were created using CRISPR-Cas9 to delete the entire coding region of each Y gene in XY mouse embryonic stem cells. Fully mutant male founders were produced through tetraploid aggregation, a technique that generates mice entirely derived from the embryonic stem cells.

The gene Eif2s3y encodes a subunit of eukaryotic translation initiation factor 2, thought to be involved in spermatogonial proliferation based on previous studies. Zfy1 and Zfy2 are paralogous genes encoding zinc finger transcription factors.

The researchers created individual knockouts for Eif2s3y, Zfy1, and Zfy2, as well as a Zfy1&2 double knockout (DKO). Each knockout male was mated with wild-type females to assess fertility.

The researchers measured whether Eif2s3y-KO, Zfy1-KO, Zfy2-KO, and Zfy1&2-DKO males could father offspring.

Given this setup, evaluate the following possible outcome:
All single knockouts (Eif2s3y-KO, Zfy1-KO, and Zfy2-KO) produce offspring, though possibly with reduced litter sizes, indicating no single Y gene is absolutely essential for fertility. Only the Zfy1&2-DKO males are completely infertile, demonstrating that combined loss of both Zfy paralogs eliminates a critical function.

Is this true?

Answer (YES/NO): NO